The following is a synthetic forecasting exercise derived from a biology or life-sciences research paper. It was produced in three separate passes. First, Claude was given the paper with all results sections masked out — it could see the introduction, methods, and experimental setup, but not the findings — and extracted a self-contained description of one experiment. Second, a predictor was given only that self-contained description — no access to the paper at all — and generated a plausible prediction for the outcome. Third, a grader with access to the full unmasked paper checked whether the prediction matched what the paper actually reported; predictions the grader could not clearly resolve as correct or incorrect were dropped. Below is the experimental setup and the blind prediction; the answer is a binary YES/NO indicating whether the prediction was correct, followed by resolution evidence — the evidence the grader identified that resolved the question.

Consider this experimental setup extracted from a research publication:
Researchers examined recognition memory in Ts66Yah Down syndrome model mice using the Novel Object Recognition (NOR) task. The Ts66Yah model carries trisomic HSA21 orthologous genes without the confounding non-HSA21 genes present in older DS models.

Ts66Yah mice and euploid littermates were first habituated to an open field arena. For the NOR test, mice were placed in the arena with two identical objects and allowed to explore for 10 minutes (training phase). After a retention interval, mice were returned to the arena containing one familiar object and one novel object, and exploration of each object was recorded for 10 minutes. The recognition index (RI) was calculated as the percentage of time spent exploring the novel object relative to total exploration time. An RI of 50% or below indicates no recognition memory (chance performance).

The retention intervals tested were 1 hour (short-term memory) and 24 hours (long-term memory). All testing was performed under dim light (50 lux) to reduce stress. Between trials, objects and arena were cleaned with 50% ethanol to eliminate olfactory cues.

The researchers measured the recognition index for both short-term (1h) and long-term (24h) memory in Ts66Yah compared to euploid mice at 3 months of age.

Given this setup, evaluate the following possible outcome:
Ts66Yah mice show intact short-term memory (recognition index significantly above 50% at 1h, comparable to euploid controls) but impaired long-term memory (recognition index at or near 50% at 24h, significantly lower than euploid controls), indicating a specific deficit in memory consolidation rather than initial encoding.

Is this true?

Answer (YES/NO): NO